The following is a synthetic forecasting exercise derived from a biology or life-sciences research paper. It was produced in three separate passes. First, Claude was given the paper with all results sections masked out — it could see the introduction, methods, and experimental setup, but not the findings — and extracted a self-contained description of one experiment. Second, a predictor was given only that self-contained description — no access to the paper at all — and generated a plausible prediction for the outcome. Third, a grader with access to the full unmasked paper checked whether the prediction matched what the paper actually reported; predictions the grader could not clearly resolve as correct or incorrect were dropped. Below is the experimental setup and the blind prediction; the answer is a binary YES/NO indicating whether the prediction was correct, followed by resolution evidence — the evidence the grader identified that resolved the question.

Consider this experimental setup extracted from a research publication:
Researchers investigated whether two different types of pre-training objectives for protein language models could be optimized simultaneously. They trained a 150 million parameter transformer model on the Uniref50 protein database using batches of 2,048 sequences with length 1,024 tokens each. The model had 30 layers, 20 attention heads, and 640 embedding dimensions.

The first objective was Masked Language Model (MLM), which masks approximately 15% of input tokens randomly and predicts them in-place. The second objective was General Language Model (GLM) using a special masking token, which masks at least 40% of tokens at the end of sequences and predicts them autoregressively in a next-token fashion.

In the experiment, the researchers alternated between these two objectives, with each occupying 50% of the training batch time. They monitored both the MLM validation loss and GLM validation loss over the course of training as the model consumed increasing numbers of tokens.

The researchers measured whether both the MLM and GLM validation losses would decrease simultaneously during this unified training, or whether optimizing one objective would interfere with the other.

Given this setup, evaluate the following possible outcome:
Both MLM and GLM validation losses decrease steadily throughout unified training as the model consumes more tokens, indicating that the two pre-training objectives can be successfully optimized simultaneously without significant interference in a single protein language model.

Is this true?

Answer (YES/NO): YES